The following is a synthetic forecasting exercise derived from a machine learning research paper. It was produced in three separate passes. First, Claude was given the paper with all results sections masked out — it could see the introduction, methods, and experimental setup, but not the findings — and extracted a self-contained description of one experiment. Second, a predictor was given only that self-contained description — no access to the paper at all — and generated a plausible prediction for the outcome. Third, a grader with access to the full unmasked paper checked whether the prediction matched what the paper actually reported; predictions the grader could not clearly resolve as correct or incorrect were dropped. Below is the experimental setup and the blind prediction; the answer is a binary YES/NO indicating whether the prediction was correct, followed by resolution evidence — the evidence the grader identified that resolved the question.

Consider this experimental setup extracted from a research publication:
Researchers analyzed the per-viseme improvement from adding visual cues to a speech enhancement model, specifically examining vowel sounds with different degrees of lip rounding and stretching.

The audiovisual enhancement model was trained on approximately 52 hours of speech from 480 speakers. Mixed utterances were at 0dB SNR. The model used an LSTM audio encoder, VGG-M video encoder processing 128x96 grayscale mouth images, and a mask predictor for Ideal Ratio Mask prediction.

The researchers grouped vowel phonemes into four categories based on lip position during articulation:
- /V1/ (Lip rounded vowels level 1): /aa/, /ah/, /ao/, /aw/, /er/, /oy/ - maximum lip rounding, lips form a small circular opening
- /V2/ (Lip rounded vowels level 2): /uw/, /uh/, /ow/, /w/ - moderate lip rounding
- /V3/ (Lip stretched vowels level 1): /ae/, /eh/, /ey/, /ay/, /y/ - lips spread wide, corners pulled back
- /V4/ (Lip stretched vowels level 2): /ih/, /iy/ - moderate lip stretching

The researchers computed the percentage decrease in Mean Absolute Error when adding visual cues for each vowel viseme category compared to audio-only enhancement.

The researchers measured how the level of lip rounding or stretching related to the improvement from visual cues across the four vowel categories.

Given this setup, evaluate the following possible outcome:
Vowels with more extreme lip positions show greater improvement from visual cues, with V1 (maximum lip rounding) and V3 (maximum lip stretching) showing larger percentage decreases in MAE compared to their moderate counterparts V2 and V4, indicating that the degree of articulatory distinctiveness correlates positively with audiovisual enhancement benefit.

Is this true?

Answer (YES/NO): YES